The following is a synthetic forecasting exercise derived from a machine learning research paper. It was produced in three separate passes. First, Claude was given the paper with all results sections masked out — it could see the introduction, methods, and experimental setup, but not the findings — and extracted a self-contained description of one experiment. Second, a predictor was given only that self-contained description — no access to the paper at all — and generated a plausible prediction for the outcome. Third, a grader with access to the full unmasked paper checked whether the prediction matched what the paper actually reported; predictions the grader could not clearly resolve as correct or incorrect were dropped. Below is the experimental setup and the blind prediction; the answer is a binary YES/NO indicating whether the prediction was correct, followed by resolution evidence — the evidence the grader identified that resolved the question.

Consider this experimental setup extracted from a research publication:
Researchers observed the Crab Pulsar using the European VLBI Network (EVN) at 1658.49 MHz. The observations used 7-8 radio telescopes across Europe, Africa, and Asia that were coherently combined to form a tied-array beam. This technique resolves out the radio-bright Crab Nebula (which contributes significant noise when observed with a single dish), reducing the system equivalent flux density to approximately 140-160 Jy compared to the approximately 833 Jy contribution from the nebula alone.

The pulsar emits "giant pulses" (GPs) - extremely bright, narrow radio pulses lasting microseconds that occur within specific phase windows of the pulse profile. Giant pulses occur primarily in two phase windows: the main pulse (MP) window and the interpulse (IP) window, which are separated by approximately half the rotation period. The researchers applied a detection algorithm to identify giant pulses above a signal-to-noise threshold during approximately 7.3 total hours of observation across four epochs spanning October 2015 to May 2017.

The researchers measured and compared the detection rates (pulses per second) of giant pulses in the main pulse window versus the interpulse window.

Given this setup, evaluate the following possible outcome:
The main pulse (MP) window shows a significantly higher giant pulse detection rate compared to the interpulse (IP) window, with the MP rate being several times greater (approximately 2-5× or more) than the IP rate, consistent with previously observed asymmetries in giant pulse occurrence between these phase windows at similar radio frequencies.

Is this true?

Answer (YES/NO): YES